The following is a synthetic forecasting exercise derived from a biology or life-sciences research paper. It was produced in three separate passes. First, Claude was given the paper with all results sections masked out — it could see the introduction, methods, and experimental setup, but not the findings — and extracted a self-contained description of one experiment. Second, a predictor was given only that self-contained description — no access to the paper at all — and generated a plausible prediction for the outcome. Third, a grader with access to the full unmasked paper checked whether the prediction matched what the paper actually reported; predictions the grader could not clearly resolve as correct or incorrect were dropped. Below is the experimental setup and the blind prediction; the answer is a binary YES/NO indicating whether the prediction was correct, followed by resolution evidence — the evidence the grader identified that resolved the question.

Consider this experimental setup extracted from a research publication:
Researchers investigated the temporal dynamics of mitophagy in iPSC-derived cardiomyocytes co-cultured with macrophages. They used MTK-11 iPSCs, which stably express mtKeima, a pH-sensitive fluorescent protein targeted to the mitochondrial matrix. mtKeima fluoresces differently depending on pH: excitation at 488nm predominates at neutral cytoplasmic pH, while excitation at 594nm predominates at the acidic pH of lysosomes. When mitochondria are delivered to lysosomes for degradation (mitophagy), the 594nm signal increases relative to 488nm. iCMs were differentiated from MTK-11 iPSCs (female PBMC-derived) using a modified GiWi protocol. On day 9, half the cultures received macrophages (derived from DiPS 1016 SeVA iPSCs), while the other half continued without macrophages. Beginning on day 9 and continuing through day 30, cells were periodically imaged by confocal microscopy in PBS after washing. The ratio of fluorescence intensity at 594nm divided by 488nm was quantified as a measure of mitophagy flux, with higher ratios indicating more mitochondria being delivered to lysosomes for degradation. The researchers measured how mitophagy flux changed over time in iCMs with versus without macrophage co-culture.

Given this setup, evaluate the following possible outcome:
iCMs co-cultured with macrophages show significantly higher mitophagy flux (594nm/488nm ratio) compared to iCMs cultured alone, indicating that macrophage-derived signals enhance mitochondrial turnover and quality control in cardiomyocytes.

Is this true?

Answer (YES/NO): YES